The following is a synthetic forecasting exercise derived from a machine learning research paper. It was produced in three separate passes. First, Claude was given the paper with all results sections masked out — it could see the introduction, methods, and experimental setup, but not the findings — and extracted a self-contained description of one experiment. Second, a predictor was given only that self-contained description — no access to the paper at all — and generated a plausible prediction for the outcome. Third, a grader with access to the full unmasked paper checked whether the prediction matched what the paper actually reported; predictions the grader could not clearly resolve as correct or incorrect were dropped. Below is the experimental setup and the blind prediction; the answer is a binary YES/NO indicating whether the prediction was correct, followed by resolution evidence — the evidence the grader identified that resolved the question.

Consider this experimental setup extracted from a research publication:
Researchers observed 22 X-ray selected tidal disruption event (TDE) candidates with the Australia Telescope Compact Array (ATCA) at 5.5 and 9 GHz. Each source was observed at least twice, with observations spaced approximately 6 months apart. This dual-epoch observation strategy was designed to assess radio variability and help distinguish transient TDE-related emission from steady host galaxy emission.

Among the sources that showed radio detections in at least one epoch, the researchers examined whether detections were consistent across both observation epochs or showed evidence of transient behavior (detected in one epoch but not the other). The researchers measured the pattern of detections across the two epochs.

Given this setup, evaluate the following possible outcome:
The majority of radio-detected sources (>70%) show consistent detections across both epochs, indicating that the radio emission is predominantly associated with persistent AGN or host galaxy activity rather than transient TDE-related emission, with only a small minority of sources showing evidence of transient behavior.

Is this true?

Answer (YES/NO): NO